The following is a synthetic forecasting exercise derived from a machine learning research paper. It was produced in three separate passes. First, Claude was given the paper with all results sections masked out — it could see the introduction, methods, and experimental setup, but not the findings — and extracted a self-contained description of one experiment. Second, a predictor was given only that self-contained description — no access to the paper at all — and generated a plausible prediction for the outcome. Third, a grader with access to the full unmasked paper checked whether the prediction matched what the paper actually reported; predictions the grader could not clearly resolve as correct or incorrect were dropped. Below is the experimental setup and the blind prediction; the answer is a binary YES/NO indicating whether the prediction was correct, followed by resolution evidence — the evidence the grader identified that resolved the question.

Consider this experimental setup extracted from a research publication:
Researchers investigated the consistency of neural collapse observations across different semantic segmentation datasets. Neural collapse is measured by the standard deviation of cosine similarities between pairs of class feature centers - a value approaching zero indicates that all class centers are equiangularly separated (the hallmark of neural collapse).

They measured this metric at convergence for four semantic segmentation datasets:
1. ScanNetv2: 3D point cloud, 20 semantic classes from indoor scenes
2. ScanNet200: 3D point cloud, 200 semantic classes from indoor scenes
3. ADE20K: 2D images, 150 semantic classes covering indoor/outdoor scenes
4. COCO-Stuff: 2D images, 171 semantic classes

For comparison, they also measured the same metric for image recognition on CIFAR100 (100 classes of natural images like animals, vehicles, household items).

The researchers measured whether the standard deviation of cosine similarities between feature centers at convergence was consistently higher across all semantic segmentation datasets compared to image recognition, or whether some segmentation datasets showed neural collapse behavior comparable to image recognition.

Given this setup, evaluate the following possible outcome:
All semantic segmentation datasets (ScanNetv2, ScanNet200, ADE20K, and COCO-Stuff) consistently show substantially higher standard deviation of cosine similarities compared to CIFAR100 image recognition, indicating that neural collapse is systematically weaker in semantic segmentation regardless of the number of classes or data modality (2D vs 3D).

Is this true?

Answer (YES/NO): YES